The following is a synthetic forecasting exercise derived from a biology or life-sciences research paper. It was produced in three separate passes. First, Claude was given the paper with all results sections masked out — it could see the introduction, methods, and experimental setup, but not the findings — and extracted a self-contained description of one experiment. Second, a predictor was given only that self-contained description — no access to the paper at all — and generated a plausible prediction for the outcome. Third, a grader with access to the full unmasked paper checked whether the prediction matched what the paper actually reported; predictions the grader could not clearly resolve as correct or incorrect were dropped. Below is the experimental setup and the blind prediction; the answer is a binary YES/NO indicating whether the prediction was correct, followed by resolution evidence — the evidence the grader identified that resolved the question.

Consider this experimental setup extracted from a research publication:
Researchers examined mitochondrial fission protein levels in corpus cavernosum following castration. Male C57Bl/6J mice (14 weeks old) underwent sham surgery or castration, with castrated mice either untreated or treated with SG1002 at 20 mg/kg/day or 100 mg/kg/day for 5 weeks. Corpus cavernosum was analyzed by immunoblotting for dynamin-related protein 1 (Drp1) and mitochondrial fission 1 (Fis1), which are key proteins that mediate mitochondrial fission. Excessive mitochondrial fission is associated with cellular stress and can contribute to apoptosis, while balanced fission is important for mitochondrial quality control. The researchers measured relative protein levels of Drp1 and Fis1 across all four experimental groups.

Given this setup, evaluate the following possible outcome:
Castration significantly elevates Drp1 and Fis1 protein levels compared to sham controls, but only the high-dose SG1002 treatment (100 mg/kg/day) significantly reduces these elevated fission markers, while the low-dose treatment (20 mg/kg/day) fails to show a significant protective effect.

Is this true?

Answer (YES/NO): NO